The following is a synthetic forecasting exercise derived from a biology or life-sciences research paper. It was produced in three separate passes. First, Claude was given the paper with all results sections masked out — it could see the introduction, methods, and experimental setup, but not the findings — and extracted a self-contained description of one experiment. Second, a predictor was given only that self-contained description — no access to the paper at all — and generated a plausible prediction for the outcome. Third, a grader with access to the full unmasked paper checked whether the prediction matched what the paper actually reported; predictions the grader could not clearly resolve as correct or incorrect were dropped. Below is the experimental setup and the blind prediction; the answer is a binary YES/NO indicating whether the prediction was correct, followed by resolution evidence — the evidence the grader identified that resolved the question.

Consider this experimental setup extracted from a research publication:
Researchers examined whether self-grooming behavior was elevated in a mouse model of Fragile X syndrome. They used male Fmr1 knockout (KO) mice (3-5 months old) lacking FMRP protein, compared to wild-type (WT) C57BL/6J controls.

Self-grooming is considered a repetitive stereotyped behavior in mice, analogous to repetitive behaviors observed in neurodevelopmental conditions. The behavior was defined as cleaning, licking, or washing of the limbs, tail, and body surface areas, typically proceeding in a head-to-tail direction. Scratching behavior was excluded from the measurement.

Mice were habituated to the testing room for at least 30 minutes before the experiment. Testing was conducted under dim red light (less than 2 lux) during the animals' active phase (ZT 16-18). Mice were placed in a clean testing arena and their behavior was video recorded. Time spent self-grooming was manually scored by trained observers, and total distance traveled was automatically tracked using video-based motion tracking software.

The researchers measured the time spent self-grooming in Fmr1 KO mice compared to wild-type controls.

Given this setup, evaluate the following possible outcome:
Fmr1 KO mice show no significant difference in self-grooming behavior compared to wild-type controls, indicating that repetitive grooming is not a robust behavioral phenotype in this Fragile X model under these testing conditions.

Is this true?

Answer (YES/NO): NO